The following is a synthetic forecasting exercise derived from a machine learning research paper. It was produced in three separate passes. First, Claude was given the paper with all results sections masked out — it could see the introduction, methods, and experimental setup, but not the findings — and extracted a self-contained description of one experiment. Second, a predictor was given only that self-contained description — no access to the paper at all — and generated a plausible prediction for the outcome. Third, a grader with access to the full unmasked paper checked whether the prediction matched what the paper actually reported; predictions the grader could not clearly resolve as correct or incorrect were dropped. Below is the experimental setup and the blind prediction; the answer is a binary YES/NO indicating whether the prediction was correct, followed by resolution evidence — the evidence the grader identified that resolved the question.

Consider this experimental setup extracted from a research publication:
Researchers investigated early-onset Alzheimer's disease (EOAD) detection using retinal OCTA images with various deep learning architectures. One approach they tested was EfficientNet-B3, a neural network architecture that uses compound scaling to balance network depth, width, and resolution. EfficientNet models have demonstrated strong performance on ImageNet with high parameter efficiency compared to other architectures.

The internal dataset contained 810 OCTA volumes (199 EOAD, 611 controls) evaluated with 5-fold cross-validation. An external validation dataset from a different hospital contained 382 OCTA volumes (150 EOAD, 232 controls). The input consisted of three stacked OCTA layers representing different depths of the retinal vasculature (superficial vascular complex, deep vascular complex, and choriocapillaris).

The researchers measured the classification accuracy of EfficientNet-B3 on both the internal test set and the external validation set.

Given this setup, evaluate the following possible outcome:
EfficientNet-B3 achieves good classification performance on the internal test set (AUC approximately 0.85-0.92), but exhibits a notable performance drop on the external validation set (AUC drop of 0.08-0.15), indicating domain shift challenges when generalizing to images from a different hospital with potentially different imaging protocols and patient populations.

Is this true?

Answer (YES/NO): NO